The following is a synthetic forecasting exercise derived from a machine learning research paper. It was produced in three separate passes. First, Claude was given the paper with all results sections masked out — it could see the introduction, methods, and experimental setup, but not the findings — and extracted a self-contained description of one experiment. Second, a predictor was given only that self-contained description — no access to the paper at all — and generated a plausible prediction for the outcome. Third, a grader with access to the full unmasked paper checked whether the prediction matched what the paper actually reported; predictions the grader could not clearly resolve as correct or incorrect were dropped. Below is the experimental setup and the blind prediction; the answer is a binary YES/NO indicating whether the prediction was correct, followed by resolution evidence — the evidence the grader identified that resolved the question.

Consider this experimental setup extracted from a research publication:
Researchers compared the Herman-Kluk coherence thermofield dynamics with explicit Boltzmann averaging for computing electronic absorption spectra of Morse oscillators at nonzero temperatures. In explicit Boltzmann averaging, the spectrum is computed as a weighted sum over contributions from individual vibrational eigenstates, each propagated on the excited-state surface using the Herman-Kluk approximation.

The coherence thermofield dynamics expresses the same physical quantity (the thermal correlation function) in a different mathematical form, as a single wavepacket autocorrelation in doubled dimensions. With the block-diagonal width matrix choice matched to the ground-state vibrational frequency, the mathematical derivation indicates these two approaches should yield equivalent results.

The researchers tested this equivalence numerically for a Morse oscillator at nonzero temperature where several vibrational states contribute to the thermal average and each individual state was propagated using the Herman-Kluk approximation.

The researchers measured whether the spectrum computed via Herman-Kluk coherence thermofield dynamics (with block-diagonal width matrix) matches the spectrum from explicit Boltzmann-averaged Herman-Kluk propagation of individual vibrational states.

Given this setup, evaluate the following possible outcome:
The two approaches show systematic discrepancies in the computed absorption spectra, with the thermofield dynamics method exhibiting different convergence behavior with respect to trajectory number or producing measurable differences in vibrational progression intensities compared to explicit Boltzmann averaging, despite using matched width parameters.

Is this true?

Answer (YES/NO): NO